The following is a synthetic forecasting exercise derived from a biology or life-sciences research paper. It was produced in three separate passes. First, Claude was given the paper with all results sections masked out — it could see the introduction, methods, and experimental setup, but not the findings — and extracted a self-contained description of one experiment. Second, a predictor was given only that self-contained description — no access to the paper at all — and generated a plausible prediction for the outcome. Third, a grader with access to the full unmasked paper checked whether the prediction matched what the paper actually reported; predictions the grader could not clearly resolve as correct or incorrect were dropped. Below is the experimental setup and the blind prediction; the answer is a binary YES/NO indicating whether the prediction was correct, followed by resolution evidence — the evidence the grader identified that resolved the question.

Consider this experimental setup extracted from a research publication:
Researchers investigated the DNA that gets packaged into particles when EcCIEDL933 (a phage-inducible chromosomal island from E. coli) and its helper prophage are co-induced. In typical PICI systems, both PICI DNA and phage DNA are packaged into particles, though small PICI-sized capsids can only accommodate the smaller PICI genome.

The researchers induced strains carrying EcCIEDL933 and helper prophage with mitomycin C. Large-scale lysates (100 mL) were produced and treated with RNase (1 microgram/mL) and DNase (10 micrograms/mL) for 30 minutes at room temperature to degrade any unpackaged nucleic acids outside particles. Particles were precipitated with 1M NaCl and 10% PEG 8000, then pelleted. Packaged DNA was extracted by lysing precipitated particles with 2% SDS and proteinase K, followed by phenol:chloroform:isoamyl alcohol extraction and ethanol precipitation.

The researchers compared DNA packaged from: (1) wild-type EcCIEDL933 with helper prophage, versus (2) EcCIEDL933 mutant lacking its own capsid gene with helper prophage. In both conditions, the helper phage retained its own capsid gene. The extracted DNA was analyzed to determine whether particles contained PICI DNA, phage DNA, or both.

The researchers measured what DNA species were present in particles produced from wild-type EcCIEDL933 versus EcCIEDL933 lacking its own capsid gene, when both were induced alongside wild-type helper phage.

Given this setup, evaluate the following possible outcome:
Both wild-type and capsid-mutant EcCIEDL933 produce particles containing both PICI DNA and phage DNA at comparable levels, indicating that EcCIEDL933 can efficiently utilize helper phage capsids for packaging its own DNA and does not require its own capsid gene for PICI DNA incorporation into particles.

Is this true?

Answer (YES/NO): NO